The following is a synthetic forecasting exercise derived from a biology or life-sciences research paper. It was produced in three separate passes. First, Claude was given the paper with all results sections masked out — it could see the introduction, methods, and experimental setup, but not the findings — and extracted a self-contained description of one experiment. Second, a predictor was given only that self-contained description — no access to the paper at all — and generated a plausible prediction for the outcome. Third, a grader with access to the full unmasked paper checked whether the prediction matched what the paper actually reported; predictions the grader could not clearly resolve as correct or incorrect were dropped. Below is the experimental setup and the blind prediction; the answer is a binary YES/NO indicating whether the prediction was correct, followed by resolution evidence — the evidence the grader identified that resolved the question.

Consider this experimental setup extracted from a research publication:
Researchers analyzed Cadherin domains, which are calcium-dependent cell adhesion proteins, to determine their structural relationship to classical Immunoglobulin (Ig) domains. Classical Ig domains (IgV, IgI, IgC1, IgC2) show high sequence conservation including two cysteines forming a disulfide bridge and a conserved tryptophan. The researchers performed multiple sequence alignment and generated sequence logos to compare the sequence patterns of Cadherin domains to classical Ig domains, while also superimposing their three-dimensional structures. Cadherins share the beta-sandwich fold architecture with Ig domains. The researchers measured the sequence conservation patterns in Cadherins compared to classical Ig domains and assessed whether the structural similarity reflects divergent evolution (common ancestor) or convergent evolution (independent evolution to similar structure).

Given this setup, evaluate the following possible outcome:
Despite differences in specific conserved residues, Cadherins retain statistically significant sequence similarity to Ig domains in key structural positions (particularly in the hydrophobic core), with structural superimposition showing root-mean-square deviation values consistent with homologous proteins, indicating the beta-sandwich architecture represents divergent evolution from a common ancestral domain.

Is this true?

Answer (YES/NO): NO